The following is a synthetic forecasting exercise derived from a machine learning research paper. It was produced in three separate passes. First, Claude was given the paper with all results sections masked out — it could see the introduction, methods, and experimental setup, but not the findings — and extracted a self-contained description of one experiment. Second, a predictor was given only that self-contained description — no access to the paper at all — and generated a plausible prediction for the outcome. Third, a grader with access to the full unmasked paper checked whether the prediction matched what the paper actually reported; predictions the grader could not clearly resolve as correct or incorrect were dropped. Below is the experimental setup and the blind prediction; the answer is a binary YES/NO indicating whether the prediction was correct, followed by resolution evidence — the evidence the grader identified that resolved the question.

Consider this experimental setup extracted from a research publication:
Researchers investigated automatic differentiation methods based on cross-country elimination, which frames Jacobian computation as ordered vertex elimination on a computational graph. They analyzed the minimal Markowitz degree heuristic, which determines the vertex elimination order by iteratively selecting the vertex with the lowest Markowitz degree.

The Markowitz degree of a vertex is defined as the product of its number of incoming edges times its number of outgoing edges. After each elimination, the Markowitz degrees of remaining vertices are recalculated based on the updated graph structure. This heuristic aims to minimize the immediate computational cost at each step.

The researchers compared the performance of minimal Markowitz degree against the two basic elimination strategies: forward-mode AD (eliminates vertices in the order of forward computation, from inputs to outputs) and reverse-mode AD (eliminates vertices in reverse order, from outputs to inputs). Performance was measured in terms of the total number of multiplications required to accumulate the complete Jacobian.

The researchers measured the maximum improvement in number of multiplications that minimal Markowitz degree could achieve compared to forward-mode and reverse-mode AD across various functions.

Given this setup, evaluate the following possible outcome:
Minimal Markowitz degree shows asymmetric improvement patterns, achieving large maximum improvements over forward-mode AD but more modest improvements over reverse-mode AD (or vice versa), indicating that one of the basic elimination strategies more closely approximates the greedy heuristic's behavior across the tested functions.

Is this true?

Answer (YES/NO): YES